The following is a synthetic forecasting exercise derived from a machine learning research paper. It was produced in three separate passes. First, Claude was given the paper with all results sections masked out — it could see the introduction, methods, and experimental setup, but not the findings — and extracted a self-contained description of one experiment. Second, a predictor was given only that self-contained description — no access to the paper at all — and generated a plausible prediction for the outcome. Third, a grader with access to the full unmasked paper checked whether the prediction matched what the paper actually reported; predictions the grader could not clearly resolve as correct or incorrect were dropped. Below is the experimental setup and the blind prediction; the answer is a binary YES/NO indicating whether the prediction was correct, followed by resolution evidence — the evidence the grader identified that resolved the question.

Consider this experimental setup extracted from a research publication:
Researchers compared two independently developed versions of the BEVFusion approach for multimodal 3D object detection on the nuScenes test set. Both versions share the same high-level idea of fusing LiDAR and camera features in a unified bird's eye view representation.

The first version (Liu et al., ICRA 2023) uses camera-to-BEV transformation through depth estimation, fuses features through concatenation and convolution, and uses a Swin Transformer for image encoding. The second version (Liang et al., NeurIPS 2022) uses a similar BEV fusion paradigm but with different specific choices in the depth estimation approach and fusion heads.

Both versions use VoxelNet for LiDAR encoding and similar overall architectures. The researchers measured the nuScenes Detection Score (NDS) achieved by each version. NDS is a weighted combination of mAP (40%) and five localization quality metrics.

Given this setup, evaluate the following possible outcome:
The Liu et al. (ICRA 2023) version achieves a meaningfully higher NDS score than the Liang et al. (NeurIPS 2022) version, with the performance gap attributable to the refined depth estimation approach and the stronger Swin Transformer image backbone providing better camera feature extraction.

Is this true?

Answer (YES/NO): NO